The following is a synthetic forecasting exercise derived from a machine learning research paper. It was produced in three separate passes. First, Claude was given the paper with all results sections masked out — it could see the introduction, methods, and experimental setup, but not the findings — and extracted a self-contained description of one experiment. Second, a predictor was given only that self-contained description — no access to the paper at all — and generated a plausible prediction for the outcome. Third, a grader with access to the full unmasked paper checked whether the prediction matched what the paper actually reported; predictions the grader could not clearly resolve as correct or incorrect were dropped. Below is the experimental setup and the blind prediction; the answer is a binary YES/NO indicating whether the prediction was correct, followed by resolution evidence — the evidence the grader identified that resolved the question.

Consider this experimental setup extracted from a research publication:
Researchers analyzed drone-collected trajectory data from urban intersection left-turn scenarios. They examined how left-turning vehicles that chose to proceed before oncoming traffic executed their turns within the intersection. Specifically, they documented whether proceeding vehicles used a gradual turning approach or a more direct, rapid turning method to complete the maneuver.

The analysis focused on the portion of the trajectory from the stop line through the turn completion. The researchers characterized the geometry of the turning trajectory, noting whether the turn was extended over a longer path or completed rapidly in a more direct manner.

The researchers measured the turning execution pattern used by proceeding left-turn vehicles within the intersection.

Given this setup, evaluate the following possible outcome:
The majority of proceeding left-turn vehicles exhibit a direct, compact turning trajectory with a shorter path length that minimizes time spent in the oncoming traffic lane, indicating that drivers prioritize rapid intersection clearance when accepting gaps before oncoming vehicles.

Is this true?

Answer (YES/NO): YES